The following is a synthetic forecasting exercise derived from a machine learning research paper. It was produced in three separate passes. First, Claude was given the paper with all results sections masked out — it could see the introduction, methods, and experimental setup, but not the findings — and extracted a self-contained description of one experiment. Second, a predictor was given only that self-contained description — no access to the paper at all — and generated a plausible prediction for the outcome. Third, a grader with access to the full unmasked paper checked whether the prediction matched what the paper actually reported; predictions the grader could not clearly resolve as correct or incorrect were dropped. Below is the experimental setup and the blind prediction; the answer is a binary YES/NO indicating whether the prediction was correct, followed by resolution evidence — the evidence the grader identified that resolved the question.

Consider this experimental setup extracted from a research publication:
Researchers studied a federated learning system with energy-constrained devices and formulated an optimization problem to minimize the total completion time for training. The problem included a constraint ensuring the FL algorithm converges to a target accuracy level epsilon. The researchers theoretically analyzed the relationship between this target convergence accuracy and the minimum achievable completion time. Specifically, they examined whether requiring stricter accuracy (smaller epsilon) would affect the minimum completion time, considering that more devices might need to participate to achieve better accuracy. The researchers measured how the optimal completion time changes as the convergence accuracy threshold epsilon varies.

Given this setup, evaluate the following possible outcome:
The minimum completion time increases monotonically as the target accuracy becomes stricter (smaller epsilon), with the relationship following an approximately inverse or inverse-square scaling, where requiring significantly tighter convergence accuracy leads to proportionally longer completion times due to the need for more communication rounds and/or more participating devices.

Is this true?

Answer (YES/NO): NO